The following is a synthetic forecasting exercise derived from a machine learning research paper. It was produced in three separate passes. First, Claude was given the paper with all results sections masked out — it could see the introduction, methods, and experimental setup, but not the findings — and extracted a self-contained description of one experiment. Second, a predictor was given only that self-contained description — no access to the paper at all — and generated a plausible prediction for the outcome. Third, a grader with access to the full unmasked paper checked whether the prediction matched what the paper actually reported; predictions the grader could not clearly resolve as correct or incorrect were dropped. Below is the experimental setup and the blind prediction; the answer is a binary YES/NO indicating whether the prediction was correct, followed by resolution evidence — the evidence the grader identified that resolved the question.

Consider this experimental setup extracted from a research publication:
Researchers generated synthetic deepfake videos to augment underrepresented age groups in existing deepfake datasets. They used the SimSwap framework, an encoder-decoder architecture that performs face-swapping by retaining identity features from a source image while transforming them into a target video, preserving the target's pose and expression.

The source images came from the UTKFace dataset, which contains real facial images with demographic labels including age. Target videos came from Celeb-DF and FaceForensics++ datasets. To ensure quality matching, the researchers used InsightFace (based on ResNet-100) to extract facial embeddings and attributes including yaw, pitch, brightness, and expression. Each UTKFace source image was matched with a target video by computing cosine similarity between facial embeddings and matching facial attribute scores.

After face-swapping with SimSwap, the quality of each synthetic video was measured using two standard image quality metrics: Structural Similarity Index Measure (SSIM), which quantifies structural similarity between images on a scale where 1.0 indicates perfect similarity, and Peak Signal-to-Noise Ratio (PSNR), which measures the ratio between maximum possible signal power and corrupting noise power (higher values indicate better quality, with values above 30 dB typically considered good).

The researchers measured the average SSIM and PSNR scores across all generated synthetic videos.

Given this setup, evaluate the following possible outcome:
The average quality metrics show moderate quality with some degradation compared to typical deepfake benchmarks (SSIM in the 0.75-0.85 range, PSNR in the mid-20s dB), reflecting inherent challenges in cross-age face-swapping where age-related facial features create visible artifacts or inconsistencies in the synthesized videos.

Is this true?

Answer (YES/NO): NO